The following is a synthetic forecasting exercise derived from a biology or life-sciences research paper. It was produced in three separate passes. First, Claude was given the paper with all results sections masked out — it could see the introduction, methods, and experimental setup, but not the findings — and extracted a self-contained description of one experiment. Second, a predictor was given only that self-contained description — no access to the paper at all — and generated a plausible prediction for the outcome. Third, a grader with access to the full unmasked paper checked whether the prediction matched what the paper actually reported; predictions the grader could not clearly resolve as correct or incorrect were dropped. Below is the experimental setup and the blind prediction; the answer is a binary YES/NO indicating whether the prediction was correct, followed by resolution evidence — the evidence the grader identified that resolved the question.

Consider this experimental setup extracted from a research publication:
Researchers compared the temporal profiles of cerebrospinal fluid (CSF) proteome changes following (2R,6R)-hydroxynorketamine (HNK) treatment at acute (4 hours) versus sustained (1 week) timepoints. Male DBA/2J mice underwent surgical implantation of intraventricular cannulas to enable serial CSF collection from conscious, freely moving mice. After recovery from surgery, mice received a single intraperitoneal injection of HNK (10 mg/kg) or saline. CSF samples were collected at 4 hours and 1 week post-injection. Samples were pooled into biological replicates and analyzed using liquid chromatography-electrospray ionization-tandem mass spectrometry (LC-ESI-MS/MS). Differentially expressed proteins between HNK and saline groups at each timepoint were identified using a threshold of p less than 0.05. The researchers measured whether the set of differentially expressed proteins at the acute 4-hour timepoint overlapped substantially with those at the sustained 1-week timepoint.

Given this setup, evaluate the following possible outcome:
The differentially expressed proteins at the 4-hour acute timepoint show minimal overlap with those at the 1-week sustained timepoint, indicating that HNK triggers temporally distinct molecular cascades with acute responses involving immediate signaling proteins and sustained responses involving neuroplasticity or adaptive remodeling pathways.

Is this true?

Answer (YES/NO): YES